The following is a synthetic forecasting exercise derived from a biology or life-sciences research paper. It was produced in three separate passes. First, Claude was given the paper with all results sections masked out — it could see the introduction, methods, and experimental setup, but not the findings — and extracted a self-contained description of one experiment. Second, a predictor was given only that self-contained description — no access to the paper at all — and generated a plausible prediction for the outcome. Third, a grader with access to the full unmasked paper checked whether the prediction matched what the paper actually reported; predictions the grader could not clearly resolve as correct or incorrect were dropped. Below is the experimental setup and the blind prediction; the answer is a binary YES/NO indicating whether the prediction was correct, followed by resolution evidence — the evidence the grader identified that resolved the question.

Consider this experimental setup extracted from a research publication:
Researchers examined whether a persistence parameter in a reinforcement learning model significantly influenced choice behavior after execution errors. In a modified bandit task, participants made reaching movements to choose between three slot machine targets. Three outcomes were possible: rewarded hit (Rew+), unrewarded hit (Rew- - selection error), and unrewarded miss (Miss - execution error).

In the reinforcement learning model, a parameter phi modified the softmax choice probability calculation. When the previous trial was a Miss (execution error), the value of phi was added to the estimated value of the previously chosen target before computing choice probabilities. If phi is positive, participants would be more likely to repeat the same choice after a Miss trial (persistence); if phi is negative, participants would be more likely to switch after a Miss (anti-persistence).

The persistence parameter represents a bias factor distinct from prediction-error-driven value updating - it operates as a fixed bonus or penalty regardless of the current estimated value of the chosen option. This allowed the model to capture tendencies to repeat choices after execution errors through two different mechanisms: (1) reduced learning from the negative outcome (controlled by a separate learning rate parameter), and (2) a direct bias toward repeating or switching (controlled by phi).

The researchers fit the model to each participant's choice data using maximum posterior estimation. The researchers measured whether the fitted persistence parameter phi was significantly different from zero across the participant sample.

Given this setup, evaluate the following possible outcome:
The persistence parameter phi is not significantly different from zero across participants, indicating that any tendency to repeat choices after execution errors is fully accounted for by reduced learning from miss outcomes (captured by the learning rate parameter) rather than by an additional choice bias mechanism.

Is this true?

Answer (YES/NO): NO